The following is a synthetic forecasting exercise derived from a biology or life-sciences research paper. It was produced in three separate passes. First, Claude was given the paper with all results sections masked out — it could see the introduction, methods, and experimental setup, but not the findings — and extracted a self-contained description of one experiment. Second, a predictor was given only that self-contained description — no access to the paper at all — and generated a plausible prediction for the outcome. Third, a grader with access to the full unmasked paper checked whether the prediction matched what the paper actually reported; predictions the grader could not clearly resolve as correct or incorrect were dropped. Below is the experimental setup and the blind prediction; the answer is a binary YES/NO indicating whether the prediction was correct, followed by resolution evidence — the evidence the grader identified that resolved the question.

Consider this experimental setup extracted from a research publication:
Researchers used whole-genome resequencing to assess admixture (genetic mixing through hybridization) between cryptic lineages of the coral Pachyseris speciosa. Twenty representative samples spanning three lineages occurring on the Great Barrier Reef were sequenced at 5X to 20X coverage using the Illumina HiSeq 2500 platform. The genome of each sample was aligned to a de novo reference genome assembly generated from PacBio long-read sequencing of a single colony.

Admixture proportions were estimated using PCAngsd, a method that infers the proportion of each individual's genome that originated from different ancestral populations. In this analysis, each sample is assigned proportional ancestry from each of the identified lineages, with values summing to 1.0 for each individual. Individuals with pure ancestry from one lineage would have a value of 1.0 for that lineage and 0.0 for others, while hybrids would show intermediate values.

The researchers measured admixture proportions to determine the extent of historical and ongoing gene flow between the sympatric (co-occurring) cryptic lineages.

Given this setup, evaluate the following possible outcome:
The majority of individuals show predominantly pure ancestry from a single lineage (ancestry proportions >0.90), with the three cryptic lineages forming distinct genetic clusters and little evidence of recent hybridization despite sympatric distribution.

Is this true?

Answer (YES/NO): YES